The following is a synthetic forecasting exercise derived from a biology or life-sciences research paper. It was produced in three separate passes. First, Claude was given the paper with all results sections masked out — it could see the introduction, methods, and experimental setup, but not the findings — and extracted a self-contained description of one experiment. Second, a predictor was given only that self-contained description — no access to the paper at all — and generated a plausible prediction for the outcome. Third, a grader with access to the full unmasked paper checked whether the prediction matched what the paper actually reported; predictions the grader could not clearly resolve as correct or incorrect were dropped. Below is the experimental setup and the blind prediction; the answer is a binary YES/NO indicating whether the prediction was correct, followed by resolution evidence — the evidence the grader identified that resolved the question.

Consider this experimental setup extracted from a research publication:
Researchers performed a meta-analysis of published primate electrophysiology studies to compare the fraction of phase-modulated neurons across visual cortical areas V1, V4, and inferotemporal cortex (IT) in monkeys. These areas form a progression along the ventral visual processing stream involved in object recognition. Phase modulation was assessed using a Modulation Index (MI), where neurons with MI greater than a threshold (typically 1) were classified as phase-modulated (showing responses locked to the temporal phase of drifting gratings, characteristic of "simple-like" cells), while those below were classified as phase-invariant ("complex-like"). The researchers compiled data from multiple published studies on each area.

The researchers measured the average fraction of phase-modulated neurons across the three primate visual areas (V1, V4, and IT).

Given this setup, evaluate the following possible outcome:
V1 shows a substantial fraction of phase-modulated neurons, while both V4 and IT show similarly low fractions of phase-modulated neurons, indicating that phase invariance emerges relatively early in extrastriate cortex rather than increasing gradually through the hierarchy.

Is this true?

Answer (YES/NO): NO